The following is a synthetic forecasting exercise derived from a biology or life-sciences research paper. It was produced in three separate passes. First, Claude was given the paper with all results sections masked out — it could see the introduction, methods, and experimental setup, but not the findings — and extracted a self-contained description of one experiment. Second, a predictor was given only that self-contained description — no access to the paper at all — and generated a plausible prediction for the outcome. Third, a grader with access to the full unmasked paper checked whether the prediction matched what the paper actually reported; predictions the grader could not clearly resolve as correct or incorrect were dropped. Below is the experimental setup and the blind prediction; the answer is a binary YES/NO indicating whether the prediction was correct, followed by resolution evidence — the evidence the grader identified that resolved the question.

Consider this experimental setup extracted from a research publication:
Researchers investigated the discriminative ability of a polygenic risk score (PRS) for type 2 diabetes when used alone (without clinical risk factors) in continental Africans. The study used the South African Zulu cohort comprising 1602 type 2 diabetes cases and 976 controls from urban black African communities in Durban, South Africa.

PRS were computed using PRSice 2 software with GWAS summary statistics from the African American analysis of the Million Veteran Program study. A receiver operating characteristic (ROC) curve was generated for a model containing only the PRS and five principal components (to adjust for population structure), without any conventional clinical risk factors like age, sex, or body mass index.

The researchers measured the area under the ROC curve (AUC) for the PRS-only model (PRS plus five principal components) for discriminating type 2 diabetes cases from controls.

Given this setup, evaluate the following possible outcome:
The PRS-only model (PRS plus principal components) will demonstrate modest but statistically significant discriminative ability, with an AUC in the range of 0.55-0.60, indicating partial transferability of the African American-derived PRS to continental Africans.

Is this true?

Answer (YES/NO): YES